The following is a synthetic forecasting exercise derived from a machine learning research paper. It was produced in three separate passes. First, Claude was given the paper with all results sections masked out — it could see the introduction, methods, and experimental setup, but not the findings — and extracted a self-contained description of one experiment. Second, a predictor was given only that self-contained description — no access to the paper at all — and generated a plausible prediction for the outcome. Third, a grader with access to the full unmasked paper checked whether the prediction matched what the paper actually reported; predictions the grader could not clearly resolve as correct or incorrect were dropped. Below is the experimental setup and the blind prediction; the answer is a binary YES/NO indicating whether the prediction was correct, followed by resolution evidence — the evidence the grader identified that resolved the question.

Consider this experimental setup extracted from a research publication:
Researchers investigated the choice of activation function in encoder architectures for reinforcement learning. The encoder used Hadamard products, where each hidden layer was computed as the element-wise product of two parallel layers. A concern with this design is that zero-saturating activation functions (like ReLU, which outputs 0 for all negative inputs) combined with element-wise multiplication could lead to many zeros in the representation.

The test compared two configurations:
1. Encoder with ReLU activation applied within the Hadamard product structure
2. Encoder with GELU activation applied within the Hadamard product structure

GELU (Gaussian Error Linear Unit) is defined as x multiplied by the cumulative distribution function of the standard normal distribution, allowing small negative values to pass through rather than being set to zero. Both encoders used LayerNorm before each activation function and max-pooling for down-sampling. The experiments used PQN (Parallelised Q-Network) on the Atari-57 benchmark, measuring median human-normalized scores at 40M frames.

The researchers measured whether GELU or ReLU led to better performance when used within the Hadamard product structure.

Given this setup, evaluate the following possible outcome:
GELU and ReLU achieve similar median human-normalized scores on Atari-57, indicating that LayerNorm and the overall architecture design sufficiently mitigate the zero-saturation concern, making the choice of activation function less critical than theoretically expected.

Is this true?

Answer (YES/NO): NO